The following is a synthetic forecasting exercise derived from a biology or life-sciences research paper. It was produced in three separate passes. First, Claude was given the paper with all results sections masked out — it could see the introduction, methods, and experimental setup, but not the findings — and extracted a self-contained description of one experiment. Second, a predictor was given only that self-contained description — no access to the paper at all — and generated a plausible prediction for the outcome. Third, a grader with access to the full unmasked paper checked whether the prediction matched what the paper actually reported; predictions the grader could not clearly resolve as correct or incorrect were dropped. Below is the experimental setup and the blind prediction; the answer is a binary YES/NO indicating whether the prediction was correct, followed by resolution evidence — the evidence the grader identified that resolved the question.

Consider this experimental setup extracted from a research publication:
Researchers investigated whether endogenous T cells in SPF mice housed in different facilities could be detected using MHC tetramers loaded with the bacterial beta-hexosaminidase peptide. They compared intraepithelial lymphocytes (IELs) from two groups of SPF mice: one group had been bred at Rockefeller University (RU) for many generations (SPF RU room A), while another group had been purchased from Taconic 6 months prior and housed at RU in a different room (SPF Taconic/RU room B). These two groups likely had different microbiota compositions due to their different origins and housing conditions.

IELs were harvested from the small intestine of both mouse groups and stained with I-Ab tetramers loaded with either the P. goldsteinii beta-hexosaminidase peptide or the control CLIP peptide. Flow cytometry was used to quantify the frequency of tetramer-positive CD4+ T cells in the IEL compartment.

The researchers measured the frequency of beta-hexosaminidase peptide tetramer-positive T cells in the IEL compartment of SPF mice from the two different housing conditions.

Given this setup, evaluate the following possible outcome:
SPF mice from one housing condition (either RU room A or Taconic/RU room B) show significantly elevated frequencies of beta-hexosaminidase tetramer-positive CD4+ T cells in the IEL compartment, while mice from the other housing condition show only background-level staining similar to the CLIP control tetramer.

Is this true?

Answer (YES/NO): NO